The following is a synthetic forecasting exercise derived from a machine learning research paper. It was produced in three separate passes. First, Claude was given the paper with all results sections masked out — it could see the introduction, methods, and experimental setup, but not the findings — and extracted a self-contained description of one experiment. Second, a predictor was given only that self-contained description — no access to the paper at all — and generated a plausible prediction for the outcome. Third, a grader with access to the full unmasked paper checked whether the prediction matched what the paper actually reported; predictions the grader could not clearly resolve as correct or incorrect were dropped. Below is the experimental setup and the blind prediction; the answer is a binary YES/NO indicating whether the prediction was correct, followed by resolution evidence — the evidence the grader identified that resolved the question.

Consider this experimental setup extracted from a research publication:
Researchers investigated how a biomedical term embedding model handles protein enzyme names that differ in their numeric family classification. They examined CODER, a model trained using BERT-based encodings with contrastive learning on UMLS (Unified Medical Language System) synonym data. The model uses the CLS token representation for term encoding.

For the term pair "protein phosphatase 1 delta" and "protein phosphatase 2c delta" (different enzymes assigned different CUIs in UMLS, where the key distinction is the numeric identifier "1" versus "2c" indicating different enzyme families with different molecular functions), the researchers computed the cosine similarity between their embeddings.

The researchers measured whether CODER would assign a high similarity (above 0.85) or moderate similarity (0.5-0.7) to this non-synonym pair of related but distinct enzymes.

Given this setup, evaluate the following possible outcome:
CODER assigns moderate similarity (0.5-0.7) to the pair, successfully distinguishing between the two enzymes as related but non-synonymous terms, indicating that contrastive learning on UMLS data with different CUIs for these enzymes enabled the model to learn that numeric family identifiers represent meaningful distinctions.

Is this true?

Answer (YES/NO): NO